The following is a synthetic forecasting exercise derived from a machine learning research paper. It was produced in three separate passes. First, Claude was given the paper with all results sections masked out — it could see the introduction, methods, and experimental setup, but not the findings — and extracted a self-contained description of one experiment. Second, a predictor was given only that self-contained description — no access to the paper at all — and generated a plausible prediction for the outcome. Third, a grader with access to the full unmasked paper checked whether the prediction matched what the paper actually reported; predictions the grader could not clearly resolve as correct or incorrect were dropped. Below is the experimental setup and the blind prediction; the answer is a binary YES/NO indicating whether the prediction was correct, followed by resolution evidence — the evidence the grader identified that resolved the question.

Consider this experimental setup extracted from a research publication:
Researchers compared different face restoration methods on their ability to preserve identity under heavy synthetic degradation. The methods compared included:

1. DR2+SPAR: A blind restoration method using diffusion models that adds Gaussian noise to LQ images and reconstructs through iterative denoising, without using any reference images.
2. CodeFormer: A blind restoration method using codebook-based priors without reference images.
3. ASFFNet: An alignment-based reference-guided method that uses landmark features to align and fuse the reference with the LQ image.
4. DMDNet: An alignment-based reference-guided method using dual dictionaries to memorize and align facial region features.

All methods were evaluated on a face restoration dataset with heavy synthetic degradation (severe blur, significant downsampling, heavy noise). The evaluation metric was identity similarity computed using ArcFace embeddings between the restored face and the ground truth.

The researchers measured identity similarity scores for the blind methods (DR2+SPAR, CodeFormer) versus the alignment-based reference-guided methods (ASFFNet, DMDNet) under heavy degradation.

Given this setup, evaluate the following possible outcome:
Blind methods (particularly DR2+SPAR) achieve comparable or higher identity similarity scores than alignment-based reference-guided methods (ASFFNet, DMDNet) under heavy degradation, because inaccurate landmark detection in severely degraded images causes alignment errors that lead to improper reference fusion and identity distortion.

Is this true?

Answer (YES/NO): NO